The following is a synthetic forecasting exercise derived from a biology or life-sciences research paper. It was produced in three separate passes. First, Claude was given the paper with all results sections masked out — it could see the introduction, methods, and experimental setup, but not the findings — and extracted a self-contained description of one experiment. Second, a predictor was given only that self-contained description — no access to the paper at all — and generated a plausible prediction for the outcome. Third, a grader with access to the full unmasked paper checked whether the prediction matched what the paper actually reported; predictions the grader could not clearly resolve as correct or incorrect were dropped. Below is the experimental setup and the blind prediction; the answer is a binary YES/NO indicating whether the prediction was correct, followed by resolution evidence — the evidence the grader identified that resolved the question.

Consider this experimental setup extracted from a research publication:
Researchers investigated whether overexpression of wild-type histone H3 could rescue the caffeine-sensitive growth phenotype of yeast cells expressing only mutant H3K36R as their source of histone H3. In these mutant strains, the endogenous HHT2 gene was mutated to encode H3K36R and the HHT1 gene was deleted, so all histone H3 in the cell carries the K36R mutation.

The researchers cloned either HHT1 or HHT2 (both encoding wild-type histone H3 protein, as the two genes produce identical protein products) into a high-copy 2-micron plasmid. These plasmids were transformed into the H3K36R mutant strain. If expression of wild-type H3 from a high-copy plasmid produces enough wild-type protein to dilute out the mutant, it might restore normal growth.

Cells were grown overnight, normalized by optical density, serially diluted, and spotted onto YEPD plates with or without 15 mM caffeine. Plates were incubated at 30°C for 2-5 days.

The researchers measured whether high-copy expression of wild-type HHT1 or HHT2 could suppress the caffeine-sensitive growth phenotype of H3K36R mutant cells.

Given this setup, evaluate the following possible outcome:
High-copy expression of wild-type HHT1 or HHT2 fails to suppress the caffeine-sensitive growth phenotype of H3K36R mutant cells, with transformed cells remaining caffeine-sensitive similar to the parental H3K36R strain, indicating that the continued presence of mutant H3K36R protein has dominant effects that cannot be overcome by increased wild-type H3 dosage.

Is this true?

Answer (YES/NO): NO